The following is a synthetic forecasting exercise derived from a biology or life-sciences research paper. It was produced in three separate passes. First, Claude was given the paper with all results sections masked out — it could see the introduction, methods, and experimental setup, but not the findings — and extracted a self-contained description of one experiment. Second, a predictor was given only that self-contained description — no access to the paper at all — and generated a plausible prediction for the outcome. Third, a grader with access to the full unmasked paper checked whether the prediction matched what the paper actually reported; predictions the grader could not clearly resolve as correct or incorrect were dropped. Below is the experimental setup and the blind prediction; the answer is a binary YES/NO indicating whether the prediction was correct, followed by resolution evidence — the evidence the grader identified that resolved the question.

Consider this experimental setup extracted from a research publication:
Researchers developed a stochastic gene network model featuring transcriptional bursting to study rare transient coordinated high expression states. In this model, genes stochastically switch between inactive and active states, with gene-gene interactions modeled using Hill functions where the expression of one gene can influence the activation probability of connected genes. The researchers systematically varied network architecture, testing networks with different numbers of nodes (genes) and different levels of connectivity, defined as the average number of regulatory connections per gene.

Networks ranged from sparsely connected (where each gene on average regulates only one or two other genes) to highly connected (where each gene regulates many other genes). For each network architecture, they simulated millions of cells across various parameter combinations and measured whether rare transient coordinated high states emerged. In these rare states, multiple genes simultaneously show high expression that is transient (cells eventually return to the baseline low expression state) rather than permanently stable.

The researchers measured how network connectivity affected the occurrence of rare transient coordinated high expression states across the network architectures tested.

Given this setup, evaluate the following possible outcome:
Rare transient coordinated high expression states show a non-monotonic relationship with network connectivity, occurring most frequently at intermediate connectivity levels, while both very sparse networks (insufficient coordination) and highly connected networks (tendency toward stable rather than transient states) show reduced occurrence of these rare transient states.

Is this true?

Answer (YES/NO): NO